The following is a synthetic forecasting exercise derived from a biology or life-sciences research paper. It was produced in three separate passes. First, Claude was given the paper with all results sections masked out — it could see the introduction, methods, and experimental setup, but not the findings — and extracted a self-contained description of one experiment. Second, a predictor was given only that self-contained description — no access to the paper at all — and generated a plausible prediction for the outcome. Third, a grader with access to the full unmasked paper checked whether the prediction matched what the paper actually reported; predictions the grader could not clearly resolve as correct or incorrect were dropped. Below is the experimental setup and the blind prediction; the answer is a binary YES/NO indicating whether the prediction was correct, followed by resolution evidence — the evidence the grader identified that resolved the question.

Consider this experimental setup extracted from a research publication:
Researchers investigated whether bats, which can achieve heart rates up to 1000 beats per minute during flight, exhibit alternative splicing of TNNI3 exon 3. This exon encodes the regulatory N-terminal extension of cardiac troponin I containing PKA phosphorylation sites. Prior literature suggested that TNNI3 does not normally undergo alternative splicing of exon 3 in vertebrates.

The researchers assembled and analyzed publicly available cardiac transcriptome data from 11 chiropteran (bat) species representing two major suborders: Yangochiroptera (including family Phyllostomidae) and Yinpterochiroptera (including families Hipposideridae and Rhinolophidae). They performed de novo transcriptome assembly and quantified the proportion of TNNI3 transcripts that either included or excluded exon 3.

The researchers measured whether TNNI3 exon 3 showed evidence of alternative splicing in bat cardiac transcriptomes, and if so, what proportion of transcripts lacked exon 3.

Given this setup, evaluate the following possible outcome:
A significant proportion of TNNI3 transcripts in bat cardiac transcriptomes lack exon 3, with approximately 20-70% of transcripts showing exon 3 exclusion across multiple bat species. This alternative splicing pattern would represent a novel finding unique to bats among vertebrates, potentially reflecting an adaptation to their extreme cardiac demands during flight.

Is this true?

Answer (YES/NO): YES